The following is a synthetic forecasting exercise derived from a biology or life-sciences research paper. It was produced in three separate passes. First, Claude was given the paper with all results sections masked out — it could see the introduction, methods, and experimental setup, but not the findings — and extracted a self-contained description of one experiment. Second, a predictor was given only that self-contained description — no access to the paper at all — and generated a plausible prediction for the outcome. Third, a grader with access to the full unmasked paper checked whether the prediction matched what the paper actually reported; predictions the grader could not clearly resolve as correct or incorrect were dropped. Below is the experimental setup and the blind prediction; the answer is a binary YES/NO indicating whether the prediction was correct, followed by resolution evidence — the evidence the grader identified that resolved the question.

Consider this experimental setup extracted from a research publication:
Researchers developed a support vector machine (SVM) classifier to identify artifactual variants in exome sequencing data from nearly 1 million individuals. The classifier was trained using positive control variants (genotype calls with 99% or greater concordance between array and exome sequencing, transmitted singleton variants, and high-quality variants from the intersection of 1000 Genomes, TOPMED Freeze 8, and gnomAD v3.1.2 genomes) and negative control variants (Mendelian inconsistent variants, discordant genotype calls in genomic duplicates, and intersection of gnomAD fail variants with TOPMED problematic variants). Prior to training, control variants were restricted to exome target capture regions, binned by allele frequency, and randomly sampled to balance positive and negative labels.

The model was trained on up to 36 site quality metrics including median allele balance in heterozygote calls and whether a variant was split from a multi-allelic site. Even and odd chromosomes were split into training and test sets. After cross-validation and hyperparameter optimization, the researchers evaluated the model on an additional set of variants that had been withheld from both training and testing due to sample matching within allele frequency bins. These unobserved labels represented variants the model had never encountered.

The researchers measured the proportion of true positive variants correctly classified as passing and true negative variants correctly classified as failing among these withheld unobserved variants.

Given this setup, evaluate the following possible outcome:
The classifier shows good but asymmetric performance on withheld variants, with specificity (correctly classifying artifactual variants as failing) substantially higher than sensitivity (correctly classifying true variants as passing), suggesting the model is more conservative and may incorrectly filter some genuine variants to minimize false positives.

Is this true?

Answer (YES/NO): NO